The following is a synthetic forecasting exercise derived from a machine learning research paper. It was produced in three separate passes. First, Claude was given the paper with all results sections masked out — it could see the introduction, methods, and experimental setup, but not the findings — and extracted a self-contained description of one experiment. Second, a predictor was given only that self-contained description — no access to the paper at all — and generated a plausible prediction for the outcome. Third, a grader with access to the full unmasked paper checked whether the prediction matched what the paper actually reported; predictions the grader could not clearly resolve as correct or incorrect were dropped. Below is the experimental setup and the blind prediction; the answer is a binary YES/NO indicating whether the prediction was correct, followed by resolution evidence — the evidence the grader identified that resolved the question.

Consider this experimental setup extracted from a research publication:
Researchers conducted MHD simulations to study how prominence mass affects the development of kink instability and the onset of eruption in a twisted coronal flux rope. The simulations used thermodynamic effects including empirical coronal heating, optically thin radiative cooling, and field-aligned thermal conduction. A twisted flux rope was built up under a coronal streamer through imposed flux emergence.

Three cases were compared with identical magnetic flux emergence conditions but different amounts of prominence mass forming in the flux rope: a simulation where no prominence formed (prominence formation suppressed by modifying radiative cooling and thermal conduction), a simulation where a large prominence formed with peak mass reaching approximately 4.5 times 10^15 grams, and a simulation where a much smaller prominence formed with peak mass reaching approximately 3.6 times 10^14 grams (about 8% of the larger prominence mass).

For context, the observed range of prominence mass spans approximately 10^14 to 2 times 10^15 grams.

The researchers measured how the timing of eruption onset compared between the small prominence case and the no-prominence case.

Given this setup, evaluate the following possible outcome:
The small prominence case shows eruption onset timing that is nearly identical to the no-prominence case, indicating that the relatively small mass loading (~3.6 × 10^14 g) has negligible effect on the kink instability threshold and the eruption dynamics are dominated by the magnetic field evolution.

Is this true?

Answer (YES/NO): YES